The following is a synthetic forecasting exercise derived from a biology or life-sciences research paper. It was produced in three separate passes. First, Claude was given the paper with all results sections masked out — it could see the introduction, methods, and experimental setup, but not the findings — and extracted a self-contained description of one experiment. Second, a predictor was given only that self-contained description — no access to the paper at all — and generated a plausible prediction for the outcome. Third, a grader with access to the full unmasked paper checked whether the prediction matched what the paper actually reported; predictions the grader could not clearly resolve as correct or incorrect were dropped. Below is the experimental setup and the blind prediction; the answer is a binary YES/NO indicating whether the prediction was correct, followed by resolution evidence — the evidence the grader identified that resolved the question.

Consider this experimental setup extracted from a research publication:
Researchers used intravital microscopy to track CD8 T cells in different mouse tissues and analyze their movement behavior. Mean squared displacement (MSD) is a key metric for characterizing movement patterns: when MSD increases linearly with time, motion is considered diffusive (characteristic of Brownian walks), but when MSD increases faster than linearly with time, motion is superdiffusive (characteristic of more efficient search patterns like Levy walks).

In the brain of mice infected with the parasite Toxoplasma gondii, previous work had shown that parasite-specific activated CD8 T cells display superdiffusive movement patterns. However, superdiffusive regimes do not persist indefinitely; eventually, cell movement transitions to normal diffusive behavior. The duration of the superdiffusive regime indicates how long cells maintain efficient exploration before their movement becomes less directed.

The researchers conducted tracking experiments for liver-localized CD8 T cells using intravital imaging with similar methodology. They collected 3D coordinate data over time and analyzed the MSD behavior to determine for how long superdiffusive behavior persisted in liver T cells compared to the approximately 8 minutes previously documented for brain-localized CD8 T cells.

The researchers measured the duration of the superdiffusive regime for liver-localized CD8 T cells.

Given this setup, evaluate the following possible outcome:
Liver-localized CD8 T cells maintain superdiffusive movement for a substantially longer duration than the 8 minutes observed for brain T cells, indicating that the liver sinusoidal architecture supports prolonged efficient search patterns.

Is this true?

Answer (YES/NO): YES